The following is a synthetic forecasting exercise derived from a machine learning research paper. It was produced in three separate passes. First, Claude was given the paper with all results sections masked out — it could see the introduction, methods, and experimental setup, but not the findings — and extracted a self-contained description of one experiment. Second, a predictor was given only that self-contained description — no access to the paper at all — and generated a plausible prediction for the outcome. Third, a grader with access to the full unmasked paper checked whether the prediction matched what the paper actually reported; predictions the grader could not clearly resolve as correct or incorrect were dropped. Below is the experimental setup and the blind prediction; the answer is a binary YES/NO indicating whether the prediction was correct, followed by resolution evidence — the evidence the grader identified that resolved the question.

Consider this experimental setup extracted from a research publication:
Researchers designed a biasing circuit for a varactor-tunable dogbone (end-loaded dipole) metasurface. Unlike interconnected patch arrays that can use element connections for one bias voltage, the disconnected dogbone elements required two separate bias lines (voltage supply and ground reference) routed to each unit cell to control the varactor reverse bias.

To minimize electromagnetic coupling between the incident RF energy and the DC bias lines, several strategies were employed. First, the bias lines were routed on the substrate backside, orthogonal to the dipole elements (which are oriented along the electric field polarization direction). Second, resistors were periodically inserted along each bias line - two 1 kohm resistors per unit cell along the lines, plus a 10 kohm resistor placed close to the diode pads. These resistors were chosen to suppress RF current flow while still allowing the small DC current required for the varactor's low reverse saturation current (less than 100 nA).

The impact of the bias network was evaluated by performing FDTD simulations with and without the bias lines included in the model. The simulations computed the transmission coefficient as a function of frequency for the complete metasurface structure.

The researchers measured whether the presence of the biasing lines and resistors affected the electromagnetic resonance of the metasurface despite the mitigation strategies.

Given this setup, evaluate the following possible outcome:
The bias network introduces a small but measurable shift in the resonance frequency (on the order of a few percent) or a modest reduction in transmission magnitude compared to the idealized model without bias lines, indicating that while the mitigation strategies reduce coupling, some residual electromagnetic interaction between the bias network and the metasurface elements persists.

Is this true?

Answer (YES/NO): YES